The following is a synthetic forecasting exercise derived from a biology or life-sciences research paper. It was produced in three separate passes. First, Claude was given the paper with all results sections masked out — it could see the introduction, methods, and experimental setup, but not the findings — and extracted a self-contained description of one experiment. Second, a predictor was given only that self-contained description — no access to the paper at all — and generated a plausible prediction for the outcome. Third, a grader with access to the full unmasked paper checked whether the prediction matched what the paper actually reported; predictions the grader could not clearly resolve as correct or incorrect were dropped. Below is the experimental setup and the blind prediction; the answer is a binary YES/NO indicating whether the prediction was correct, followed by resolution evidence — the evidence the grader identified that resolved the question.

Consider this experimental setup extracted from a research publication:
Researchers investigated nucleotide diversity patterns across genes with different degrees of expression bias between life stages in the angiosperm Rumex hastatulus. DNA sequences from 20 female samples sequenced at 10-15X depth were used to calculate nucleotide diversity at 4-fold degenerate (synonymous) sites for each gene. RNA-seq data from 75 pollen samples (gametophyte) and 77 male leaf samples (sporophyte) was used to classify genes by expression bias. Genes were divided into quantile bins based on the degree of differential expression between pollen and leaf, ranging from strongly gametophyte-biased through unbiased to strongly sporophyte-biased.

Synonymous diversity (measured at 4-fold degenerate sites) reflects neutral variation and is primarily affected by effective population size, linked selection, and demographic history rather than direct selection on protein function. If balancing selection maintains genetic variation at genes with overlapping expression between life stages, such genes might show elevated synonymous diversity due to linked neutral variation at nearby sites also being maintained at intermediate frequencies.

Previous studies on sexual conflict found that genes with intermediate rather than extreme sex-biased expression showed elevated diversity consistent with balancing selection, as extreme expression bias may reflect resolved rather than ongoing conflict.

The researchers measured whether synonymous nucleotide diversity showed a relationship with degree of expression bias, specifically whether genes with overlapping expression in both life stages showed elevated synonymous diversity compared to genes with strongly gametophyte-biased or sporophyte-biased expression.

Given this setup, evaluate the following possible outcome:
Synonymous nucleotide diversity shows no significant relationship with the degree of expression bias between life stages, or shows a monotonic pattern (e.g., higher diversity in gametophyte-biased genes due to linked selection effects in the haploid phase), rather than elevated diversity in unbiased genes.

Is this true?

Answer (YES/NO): NO